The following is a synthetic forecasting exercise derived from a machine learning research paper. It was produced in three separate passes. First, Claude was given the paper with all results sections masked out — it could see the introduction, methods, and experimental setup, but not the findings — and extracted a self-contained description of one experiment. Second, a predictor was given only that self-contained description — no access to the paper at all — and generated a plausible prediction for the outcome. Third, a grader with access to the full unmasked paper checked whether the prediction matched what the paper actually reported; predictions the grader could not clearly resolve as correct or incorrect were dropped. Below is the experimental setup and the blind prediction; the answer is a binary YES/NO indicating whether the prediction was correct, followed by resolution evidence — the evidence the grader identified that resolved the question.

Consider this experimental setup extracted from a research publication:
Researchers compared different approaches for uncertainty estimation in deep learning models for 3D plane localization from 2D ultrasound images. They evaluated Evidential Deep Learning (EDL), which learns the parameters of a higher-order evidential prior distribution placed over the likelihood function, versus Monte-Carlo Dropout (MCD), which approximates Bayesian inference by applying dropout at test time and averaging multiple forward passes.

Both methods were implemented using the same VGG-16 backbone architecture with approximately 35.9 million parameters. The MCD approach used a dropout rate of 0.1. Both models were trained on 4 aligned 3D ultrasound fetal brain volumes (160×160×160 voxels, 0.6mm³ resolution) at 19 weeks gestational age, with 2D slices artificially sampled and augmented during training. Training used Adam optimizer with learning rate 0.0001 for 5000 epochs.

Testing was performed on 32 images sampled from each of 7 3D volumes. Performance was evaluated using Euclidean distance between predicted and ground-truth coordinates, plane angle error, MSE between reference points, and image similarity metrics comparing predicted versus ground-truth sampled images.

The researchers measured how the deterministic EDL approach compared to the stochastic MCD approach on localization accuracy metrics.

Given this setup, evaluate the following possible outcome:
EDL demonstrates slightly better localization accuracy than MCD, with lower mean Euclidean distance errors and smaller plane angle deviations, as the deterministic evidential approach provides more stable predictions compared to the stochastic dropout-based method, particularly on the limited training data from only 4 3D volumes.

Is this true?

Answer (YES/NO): NO